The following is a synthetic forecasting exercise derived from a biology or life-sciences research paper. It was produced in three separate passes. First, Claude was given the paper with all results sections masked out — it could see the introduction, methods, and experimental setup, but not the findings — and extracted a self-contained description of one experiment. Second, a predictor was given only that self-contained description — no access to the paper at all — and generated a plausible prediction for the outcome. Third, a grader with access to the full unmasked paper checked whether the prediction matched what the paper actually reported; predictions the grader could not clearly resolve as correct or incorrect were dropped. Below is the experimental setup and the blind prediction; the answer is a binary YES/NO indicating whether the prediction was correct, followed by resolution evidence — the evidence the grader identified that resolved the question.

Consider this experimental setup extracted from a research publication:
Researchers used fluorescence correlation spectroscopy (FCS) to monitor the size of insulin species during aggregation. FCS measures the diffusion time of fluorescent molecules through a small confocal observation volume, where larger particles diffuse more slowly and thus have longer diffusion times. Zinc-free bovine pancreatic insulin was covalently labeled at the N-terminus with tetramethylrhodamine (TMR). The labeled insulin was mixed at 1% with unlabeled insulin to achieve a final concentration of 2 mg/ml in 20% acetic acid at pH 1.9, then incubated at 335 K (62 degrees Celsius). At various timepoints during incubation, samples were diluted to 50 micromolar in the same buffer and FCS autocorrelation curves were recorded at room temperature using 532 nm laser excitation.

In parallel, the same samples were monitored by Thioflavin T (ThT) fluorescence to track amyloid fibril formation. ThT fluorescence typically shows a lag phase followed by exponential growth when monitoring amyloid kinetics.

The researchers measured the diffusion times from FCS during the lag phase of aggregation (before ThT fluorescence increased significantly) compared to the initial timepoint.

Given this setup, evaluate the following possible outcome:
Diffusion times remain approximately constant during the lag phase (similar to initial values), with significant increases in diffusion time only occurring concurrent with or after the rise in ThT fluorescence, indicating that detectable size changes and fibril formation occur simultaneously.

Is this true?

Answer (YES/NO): YES